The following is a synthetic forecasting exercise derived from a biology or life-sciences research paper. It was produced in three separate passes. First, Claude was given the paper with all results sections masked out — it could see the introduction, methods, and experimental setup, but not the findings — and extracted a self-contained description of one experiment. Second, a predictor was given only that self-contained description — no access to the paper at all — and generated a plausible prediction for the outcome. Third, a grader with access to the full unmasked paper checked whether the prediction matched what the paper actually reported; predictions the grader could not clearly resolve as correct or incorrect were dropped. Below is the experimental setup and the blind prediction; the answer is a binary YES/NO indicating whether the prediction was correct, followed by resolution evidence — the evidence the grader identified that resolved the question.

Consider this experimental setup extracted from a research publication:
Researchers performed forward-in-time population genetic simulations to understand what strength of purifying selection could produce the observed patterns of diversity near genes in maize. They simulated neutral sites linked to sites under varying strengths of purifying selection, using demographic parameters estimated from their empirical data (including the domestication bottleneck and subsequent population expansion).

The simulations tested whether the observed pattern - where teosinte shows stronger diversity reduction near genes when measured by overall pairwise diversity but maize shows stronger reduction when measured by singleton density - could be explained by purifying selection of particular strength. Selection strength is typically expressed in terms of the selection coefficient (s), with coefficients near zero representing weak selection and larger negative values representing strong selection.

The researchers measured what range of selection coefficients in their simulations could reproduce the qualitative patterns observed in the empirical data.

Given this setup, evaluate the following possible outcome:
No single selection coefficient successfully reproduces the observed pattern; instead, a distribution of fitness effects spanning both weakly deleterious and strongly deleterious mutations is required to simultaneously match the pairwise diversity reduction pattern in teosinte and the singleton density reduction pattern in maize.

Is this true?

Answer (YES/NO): NO